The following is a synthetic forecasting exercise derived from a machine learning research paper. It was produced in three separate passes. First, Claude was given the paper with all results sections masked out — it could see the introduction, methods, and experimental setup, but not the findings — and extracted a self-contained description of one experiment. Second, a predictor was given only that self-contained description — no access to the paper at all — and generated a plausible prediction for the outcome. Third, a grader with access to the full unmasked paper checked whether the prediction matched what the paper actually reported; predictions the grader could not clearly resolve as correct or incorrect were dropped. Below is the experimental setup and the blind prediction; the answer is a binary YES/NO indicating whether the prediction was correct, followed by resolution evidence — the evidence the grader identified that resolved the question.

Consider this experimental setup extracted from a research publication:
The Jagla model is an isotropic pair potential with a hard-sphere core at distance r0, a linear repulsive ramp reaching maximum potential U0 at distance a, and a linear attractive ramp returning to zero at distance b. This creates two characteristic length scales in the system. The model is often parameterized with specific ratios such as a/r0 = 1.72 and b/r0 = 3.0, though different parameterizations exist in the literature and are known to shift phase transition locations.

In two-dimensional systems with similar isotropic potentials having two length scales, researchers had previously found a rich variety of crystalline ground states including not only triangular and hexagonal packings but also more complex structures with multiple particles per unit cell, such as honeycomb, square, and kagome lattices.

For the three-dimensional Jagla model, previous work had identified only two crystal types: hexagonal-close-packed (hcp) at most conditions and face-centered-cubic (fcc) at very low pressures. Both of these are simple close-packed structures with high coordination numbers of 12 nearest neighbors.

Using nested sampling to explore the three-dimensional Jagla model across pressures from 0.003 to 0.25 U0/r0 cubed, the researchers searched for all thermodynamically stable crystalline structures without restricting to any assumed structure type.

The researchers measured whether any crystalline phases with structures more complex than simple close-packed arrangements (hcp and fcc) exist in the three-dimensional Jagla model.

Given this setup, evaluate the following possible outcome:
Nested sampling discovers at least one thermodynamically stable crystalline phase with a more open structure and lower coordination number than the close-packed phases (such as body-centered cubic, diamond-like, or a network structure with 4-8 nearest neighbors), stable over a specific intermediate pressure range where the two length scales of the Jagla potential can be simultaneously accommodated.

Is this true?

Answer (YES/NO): YES